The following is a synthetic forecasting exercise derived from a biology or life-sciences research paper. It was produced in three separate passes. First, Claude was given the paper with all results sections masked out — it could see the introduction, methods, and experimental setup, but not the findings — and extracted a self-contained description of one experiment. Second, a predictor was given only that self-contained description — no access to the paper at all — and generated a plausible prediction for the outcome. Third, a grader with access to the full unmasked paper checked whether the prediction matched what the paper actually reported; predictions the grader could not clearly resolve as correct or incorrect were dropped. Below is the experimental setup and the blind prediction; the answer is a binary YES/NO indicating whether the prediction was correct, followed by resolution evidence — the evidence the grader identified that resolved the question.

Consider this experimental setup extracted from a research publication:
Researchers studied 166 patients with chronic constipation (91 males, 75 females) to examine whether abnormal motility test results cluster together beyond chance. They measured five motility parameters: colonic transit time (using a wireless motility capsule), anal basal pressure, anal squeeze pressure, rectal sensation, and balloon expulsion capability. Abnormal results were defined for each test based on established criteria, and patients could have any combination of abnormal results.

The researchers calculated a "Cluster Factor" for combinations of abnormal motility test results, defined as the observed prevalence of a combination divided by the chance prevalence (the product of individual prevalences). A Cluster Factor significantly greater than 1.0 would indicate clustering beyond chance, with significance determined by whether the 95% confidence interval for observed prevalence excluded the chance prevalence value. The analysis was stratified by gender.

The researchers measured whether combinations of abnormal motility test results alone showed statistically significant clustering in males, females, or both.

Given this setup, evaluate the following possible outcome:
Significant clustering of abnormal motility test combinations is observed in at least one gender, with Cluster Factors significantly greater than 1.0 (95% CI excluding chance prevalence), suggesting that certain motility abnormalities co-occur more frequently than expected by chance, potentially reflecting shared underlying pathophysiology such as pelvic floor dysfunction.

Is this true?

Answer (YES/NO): YES